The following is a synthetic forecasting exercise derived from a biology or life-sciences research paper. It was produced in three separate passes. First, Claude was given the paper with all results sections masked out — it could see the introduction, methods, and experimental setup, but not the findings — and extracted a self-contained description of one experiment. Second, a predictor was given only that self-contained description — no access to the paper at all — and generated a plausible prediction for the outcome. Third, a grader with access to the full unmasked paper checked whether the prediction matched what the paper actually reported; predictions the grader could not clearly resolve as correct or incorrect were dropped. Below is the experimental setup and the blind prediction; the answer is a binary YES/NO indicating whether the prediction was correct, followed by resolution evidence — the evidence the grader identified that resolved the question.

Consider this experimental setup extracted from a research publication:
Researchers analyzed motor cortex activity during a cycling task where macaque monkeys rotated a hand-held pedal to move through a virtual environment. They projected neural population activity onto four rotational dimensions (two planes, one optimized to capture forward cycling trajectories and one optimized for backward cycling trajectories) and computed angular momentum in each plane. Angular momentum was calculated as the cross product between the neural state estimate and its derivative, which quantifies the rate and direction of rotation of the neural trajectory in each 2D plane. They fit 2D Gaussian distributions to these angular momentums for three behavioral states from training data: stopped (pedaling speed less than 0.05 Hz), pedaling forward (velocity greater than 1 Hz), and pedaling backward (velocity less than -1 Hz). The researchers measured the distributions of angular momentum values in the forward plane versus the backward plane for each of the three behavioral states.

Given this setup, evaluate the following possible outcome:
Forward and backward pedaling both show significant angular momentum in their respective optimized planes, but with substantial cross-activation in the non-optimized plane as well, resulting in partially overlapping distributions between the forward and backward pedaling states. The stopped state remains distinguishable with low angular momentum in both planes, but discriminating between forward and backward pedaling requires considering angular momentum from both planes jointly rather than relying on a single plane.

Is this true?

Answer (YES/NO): NO